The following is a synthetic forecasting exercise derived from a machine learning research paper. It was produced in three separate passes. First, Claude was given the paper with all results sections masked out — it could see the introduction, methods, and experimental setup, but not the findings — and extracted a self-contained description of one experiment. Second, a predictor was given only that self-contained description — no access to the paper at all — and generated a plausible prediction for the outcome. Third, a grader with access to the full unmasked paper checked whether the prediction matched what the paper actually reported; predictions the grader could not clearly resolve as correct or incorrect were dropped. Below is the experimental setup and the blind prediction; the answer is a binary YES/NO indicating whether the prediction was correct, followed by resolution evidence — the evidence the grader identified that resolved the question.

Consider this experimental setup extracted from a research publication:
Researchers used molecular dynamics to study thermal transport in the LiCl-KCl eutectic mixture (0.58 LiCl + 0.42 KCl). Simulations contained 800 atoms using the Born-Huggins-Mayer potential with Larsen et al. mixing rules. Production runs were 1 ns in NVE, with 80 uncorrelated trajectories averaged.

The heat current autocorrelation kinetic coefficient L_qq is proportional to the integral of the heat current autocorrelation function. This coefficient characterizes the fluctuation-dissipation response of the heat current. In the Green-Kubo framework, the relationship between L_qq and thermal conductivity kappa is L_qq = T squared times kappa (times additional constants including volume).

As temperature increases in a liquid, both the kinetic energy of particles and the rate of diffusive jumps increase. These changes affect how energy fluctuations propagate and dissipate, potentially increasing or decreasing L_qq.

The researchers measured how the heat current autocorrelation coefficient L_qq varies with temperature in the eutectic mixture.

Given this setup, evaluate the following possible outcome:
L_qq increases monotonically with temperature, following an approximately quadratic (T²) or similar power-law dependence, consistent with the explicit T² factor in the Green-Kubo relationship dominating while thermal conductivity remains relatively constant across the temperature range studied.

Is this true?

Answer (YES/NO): NO